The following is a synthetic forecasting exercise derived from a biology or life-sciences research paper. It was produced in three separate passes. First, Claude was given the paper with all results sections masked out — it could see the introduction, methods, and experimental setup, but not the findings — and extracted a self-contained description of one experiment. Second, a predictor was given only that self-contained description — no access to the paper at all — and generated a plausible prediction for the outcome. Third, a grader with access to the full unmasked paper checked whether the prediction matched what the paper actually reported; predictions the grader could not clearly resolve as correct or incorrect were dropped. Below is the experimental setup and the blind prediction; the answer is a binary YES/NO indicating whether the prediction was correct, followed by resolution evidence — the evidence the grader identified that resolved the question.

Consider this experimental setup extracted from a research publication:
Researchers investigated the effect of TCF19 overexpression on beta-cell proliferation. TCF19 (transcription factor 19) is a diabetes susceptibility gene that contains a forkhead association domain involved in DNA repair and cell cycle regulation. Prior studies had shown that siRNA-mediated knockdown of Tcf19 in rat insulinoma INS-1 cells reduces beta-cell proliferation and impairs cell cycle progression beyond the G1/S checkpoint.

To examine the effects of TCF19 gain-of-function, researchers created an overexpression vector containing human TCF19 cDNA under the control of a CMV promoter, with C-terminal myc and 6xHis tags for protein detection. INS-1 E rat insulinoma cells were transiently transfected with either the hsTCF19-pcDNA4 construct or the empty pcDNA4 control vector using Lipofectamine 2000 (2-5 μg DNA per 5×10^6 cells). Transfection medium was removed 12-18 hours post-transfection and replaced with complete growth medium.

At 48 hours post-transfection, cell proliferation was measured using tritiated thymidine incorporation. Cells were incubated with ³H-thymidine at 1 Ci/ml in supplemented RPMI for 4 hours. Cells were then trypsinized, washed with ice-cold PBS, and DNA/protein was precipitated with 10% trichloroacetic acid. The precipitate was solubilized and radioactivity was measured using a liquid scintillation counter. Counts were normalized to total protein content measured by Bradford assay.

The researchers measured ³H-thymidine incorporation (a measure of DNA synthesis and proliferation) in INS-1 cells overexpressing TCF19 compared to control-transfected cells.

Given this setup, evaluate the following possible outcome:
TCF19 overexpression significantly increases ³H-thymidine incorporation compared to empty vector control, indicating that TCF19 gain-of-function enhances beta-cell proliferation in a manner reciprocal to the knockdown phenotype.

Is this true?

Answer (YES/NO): NO